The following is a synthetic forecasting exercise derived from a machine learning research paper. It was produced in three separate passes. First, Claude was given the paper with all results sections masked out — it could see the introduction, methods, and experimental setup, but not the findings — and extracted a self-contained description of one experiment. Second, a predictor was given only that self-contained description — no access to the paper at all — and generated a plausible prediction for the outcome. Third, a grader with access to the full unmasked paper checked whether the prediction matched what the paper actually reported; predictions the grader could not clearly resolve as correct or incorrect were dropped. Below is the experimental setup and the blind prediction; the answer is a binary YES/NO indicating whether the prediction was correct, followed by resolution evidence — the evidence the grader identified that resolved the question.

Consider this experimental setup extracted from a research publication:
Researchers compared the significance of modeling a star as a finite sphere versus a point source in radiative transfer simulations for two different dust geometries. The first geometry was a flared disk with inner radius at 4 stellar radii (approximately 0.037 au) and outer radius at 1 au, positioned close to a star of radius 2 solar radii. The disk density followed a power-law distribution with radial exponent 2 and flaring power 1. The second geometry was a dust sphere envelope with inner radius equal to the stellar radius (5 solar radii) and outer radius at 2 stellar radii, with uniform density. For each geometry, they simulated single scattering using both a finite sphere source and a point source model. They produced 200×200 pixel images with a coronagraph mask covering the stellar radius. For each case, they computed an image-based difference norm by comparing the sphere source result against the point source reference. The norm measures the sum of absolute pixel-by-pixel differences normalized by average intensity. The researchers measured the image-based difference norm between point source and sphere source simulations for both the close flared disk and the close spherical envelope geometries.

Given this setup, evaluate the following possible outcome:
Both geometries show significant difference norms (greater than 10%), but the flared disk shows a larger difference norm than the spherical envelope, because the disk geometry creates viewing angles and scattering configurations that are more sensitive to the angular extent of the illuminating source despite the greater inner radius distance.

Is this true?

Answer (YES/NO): NO